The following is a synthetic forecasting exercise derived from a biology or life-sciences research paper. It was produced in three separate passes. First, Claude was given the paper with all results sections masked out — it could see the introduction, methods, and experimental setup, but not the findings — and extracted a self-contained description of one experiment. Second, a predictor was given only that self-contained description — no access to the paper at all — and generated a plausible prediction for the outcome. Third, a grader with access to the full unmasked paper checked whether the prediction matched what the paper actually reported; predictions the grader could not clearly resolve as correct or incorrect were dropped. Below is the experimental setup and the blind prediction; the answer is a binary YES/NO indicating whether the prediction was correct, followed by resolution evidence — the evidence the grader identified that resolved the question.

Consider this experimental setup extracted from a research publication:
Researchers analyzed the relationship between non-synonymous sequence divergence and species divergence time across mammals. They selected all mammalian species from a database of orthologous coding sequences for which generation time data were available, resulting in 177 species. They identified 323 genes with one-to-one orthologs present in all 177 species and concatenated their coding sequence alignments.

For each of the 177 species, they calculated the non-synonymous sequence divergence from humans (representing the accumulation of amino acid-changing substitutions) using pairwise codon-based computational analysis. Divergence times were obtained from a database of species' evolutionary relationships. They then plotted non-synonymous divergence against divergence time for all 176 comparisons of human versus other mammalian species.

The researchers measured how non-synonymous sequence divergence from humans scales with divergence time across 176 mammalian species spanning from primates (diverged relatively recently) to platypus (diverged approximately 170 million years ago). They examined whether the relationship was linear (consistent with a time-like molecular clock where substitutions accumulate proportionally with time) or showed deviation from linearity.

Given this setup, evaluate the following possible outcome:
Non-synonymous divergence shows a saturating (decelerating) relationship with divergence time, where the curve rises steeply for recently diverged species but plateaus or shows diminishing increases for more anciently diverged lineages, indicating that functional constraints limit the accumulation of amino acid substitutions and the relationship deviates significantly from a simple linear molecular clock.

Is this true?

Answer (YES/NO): NO